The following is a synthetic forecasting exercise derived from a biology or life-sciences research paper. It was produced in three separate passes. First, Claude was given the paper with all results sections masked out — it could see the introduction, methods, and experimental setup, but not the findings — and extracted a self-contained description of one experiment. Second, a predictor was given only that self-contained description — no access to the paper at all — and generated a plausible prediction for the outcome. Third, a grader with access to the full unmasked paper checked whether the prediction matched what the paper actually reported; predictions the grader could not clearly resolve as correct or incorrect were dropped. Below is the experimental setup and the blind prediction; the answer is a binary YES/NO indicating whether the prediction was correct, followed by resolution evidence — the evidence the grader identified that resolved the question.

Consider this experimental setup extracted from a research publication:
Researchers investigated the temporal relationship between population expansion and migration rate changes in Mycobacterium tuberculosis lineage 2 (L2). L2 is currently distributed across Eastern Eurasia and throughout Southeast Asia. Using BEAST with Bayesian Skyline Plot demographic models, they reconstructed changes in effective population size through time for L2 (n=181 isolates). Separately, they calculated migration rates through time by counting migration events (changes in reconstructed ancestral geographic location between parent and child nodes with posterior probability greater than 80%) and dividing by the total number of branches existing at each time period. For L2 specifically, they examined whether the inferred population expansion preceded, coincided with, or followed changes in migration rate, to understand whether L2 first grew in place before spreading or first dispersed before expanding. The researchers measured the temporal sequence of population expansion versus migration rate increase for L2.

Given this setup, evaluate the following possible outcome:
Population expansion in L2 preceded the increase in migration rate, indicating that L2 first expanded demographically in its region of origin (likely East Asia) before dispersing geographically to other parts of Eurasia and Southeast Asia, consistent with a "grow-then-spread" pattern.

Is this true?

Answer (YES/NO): NO